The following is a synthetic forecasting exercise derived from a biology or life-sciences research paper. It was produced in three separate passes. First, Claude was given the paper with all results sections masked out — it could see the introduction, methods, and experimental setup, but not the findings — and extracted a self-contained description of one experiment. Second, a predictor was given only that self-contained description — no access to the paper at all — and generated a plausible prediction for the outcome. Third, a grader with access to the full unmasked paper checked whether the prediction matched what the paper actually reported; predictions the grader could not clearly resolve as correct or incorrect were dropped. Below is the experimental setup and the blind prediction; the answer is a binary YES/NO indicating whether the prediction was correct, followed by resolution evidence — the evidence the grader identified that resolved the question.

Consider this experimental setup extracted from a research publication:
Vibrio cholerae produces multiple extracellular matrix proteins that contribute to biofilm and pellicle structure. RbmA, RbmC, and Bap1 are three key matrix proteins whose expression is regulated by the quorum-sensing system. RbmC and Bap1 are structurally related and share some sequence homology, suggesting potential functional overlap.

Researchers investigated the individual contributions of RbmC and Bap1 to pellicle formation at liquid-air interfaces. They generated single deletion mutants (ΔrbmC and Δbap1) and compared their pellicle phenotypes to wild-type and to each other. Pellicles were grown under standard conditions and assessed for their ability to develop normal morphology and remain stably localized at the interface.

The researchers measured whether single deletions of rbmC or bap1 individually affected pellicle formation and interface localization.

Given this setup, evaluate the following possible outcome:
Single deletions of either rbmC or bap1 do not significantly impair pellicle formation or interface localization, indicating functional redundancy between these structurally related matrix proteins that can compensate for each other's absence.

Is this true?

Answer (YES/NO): YES